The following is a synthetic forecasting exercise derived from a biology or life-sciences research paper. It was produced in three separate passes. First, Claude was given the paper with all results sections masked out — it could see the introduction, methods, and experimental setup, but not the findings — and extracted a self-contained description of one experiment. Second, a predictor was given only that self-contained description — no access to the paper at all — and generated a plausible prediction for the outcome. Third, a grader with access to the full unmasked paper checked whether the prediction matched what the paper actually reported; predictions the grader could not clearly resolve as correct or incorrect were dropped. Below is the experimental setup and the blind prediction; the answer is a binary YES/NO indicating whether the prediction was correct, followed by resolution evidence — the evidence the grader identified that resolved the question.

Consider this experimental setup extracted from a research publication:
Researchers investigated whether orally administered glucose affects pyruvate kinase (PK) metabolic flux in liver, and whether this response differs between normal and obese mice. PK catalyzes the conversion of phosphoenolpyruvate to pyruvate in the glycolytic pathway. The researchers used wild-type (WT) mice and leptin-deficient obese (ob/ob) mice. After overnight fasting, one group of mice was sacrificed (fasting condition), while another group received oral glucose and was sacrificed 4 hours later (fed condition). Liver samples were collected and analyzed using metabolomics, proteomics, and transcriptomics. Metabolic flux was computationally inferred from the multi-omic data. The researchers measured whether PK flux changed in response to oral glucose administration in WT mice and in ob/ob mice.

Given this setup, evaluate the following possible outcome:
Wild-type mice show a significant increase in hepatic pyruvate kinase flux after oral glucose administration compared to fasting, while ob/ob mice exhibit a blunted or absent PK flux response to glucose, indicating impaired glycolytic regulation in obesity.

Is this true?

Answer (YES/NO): NO